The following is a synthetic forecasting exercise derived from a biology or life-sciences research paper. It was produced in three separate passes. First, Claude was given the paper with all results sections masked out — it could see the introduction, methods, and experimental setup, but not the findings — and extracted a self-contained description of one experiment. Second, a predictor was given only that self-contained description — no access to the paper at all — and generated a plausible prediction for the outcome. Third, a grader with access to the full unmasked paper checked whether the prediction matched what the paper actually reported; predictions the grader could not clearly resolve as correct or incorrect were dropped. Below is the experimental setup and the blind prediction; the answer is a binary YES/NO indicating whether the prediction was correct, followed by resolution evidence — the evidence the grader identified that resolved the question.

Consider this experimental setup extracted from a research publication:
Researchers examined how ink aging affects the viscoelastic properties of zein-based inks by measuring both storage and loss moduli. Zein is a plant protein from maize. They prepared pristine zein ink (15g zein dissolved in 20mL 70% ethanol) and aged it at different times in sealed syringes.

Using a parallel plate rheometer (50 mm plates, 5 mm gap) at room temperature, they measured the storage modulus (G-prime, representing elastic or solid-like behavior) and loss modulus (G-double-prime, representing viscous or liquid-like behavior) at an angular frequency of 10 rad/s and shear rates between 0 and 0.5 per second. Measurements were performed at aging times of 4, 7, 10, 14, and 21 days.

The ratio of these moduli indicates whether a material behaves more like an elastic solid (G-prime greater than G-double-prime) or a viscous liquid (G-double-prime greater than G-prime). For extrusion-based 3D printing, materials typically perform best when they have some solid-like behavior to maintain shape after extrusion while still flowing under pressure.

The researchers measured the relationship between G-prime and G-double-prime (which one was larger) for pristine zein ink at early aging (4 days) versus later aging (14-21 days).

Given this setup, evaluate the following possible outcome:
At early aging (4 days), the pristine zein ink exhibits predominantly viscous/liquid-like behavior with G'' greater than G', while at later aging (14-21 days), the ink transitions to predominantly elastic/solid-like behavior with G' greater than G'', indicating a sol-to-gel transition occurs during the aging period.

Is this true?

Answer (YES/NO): NO